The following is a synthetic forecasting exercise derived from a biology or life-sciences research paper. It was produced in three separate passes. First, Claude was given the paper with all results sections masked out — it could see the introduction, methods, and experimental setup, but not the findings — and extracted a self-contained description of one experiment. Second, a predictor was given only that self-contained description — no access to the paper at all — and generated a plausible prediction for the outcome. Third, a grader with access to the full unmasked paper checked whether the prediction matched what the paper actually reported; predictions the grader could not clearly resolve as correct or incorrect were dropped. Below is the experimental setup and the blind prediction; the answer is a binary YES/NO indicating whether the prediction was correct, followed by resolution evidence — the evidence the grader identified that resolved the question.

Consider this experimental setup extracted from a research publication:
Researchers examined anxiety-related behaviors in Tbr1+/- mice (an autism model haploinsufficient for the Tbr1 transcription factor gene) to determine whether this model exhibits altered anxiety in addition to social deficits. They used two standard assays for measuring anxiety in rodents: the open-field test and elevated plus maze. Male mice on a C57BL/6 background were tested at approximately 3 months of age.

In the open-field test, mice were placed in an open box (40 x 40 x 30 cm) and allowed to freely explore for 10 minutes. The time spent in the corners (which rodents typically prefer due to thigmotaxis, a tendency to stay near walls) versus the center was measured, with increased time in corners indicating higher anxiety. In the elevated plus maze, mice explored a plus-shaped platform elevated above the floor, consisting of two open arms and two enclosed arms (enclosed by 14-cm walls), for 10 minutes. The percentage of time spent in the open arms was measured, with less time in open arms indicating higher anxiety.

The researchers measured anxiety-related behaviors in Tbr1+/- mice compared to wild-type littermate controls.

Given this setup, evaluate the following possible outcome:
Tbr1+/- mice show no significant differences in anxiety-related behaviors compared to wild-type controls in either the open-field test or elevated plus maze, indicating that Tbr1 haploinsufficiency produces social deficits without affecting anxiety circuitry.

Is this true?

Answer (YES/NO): YES